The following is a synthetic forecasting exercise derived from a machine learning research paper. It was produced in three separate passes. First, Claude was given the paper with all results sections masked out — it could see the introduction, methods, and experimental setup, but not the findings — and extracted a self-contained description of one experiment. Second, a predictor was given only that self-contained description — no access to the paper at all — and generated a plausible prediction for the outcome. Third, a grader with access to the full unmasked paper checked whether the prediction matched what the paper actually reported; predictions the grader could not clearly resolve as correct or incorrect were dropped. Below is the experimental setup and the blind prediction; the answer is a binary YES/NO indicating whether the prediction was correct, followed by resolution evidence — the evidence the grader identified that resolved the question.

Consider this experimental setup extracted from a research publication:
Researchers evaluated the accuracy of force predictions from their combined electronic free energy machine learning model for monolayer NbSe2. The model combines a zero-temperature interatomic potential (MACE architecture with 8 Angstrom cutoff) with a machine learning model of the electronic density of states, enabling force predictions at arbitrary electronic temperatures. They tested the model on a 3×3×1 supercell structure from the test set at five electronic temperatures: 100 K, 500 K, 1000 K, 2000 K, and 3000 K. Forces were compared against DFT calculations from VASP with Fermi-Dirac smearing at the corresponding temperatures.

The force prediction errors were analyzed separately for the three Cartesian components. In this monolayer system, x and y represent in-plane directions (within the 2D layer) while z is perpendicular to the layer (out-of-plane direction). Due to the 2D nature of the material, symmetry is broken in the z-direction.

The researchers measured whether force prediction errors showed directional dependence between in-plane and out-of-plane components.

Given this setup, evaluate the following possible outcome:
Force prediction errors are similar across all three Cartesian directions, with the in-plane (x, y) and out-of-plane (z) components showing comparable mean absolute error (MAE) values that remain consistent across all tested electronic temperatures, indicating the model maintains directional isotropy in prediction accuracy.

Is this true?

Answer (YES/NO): NO